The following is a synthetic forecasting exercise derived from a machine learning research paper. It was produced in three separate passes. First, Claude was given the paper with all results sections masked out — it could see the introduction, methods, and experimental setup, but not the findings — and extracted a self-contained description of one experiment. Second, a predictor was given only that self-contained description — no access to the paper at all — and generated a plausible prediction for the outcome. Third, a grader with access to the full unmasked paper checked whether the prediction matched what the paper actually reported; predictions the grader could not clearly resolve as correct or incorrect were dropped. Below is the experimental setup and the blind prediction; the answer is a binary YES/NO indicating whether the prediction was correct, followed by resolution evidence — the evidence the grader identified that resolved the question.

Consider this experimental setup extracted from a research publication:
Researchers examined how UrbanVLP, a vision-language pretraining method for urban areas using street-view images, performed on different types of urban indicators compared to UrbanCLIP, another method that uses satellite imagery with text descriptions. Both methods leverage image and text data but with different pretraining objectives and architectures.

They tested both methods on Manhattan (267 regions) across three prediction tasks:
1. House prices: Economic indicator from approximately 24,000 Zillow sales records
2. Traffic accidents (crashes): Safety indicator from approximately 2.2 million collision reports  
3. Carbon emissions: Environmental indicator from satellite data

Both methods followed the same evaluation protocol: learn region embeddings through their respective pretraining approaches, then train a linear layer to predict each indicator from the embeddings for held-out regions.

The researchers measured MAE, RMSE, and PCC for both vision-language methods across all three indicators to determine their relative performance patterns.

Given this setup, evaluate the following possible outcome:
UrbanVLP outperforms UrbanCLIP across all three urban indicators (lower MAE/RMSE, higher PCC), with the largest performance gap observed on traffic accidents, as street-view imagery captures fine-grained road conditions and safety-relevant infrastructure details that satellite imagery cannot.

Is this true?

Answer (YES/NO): NO